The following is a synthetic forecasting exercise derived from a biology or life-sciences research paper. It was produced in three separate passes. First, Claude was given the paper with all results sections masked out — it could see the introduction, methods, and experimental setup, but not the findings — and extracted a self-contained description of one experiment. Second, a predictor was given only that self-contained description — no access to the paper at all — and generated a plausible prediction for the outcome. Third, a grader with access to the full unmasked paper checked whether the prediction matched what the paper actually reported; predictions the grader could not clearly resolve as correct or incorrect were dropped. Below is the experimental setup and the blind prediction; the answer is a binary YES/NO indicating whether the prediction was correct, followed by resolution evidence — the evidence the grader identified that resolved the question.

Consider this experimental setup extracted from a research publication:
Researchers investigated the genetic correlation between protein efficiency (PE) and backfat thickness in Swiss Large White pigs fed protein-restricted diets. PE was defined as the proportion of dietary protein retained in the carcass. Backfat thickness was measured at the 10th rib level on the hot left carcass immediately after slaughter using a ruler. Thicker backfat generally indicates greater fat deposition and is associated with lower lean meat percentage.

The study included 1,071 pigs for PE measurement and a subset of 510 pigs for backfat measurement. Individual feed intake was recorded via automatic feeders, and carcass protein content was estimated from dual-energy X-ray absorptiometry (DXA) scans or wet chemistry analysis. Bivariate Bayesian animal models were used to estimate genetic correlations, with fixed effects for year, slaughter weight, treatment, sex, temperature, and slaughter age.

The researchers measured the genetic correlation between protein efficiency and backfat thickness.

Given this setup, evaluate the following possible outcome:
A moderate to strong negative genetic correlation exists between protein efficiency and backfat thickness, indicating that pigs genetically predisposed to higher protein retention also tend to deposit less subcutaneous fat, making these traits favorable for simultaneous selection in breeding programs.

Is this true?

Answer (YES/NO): NO